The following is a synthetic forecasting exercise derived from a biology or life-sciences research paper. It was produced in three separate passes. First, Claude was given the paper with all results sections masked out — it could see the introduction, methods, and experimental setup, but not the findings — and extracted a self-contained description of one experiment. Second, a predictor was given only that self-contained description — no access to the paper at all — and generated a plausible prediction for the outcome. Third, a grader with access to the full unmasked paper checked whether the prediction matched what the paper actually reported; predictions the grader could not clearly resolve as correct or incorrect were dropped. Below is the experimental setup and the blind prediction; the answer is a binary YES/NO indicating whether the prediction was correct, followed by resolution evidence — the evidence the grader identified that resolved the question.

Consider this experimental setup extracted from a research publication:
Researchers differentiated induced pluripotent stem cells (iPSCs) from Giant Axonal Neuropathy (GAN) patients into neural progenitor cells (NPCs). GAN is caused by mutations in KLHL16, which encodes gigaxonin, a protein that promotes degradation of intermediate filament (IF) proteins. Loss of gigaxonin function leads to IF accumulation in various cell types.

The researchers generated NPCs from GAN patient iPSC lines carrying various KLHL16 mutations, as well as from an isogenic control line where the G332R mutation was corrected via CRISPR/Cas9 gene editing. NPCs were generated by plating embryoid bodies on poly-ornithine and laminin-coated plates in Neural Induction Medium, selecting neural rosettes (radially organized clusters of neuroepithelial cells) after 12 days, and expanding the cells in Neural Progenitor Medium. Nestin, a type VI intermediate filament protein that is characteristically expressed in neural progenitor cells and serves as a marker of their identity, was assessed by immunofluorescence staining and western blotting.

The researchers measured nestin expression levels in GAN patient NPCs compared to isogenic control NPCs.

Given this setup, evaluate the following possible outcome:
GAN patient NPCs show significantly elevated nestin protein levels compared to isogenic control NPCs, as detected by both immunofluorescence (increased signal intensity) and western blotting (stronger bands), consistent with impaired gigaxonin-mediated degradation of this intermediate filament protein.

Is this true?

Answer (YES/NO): NO